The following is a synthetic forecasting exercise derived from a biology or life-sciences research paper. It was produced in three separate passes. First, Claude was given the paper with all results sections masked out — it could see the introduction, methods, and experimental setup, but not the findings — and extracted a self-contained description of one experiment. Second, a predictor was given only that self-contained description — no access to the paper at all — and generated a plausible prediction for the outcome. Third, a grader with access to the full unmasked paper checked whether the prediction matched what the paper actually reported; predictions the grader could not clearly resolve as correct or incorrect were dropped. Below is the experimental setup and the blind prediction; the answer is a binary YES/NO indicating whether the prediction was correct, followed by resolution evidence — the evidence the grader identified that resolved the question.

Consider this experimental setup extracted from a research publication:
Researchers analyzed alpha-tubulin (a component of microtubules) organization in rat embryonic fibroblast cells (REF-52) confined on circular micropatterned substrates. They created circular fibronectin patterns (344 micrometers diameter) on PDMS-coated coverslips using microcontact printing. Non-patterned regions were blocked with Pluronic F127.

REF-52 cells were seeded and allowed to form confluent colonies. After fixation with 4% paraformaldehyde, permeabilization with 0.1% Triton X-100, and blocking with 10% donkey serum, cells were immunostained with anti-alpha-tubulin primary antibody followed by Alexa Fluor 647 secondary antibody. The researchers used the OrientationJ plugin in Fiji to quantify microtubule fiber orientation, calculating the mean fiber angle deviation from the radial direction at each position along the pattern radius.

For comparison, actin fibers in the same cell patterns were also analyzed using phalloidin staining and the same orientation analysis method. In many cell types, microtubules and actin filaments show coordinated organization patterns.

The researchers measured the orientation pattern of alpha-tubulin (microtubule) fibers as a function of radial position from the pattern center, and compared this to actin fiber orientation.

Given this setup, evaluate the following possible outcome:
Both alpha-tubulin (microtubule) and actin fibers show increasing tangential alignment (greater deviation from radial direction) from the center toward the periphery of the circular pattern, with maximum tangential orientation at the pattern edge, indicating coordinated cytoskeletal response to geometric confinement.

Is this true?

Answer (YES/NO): NO